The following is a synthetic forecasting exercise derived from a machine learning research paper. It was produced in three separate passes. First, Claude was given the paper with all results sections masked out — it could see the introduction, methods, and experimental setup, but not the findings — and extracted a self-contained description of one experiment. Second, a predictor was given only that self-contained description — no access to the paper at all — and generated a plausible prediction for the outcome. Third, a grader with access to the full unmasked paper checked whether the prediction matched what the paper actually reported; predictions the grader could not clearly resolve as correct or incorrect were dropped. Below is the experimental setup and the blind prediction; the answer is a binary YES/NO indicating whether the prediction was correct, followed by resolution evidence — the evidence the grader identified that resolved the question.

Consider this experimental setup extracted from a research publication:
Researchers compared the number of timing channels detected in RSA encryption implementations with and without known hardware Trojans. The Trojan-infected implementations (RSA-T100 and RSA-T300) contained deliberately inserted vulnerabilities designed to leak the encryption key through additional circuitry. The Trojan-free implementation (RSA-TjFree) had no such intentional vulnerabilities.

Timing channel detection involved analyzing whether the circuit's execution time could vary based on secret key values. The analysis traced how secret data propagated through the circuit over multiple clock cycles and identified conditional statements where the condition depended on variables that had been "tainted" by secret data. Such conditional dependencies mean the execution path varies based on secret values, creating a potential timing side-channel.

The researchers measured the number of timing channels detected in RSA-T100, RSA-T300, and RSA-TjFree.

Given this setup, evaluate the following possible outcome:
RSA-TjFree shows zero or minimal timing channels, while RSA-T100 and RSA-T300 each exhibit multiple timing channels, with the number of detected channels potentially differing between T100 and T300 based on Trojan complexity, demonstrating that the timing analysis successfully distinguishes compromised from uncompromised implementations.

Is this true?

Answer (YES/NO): NO